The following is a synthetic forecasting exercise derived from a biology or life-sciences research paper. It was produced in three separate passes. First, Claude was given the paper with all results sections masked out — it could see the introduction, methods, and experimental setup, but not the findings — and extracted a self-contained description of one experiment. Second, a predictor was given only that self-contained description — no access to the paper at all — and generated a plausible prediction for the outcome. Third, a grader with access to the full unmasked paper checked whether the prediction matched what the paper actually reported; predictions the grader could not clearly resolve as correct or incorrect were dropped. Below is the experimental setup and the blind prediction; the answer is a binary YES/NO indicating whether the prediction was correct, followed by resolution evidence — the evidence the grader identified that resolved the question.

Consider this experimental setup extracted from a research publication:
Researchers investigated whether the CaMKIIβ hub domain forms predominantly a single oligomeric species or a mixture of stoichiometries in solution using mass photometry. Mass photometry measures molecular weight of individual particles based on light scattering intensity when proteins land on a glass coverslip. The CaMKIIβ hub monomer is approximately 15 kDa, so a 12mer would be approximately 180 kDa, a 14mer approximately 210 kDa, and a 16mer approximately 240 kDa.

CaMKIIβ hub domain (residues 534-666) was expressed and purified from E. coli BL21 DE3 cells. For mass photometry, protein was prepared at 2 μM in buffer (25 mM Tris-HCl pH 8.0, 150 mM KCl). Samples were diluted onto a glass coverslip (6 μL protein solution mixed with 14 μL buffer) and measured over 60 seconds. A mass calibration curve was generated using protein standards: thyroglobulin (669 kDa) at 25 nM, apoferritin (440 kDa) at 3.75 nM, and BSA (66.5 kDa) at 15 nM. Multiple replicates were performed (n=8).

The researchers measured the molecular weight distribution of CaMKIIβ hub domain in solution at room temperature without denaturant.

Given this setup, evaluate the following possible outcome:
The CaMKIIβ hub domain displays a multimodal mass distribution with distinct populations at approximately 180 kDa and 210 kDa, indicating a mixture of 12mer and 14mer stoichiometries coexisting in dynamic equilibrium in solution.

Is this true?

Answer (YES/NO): NO